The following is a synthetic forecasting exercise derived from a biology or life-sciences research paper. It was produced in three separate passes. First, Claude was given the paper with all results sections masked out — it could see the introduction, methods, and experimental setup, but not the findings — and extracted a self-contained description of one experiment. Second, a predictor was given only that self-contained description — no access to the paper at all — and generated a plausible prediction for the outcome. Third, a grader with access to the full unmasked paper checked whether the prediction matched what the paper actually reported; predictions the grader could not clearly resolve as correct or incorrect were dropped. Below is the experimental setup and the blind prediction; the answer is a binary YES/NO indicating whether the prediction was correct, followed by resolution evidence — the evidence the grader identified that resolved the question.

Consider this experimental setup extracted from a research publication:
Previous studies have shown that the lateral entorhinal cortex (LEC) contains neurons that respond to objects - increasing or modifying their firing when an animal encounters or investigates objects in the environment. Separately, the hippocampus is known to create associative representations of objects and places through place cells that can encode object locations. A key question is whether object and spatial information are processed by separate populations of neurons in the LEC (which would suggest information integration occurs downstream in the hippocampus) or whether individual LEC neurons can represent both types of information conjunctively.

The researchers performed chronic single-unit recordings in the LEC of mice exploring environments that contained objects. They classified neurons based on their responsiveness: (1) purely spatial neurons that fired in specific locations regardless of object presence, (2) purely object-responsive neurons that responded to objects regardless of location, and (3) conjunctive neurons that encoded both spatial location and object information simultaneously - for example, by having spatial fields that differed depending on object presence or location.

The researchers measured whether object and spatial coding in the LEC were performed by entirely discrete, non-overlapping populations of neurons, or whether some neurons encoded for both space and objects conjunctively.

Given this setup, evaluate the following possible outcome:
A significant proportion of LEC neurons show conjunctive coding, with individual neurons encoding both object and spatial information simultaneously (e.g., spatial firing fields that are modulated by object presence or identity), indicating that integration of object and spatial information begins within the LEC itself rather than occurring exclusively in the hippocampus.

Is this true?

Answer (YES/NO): NO